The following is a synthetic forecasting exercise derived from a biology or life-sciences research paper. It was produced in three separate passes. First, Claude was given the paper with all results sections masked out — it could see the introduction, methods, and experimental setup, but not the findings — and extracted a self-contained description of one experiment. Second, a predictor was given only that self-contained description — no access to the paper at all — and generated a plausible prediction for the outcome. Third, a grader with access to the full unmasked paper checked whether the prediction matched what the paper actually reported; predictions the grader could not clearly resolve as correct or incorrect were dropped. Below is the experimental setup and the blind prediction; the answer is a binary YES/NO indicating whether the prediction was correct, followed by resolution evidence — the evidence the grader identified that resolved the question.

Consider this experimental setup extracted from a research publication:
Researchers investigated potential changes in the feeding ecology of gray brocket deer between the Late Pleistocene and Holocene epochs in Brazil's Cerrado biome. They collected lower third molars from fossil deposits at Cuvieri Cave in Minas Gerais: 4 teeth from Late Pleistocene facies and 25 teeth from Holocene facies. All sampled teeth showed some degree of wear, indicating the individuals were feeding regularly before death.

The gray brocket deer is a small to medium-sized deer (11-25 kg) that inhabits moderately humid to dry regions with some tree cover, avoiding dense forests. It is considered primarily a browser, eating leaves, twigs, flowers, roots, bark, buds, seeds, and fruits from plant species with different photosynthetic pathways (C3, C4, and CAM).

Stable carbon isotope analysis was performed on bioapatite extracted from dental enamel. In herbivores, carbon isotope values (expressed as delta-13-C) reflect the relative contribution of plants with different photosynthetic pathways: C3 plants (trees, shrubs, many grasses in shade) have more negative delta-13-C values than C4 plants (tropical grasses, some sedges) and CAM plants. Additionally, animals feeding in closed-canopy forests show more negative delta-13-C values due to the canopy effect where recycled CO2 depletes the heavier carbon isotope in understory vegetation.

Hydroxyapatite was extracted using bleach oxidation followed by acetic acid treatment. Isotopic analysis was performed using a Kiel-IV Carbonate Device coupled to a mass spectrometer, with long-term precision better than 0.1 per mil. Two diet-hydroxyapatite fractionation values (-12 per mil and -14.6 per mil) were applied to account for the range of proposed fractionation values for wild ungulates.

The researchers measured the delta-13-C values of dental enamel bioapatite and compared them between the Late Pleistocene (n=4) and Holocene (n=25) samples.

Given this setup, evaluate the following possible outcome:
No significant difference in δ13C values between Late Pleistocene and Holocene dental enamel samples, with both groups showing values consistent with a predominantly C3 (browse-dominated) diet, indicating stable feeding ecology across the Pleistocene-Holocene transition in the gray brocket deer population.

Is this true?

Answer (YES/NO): YES